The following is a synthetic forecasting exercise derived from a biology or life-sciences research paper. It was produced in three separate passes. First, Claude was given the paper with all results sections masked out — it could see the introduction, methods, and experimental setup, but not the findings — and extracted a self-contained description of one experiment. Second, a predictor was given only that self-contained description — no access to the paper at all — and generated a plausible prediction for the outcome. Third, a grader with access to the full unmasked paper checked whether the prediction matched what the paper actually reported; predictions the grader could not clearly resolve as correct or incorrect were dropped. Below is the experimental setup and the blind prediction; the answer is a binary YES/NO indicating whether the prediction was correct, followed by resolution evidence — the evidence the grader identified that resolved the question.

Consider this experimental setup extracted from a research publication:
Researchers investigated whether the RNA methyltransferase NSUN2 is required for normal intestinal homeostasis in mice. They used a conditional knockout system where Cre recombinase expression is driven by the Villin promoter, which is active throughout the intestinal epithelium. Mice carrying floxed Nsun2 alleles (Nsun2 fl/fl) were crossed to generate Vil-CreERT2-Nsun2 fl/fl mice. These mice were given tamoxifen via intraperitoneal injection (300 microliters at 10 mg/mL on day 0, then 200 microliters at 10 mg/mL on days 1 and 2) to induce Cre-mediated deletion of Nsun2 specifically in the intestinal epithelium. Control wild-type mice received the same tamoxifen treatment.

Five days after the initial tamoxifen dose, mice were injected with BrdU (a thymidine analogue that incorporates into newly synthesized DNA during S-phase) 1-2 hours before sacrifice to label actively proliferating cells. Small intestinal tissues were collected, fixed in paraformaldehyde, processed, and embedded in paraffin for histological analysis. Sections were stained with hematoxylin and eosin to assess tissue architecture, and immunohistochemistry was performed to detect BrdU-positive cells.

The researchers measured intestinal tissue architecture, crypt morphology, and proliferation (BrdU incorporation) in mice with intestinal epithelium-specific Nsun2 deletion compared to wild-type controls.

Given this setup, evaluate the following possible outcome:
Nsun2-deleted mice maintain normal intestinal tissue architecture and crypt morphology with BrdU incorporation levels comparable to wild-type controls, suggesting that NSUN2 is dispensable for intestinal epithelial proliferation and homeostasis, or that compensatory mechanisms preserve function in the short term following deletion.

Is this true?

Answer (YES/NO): YES